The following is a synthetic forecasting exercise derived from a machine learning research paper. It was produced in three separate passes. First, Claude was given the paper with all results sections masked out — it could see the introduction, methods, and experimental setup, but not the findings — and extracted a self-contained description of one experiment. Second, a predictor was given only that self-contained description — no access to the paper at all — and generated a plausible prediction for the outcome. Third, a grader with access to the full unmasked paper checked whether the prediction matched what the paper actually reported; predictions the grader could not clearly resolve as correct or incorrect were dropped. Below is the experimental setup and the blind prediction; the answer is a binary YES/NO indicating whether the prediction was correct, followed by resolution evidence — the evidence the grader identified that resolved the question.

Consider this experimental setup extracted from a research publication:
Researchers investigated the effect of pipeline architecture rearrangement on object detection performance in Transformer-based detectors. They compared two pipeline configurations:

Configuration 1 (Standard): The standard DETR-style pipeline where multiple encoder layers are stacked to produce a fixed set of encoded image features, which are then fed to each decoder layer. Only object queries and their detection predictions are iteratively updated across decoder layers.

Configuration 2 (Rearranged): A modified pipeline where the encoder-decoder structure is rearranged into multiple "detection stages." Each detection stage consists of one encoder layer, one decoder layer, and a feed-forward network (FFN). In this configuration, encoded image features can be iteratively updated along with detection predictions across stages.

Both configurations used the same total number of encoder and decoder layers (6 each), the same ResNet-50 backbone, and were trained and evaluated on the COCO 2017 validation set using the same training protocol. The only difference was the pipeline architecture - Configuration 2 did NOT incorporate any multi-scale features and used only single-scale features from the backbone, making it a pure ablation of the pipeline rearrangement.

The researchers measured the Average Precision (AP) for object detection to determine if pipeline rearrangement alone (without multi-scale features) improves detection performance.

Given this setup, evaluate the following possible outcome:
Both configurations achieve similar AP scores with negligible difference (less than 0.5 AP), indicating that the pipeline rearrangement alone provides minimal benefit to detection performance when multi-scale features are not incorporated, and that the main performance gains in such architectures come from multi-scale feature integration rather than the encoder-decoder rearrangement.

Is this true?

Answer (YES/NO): YES